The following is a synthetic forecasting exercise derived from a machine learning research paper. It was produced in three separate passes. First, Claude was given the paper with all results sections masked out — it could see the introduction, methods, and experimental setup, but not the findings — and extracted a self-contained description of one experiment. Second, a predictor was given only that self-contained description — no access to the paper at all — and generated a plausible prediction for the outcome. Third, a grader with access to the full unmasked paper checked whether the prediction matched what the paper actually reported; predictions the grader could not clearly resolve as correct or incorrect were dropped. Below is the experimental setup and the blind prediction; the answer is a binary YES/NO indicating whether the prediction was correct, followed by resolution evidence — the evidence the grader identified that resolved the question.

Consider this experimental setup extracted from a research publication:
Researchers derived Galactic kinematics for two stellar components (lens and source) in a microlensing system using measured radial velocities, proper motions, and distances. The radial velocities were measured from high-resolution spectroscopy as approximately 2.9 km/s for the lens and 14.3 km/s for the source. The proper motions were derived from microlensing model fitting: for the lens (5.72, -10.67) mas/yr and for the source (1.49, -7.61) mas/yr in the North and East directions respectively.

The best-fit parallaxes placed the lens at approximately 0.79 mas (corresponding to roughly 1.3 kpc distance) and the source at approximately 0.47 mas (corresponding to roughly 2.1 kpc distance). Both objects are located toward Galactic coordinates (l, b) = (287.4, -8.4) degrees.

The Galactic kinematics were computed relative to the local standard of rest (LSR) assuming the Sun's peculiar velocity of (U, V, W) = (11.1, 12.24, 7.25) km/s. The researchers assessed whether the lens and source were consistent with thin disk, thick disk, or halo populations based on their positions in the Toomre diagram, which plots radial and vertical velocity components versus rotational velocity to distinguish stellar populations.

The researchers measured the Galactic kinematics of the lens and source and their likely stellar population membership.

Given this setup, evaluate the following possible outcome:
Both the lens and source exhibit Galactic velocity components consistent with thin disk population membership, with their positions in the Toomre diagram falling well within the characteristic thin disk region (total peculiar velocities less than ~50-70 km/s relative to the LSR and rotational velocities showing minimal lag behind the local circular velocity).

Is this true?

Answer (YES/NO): NO